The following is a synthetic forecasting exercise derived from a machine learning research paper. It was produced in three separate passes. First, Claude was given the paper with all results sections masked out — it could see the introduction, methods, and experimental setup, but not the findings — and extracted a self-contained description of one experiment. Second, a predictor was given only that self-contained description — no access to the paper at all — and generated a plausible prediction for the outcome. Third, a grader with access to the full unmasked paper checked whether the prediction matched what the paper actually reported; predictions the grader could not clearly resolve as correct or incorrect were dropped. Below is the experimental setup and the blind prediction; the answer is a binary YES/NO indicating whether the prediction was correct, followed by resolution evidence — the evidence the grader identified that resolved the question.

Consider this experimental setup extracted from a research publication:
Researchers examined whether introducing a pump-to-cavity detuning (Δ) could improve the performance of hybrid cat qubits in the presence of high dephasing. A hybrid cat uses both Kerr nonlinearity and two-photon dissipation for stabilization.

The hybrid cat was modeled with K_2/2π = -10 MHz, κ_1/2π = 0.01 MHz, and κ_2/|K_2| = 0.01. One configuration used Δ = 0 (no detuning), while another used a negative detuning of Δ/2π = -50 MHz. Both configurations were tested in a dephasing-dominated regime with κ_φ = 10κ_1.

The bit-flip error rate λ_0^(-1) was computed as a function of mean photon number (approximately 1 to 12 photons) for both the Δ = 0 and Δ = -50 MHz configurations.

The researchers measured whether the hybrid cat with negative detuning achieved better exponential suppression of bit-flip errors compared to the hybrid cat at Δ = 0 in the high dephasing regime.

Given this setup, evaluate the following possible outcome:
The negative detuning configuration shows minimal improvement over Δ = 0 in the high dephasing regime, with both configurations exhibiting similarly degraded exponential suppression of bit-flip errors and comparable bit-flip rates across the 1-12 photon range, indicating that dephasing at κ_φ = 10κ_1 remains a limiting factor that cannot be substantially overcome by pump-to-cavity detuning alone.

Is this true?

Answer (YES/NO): NO